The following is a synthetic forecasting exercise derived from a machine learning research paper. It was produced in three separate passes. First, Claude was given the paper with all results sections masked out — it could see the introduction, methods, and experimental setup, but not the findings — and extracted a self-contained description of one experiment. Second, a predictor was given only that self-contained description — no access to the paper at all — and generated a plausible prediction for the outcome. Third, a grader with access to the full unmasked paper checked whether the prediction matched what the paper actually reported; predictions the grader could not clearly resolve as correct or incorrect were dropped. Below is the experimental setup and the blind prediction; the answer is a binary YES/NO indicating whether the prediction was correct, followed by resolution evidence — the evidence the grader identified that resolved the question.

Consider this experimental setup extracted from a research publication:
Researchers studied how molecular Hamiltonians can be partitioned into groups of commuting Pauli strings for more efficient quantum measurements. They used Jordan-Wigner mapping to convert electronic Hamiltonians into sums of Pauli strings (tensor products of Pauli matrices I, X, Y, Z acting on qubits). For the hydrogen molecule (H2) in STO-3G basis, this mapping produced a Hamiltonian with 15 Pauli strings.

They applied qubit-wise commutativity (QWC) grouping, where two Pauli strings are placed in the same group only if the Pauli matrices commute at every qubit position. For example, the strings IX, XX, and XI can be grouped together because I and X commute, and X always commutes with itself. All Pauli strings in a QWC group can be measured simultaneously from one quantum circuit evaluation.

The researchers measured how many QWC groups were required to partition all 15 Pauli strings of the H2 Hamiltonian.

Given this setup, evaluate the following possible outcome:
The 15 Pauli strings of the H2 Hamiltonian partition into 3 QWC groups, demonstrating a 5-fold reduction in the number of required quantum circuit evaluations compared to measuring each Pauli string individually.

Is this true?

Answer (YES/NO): NO